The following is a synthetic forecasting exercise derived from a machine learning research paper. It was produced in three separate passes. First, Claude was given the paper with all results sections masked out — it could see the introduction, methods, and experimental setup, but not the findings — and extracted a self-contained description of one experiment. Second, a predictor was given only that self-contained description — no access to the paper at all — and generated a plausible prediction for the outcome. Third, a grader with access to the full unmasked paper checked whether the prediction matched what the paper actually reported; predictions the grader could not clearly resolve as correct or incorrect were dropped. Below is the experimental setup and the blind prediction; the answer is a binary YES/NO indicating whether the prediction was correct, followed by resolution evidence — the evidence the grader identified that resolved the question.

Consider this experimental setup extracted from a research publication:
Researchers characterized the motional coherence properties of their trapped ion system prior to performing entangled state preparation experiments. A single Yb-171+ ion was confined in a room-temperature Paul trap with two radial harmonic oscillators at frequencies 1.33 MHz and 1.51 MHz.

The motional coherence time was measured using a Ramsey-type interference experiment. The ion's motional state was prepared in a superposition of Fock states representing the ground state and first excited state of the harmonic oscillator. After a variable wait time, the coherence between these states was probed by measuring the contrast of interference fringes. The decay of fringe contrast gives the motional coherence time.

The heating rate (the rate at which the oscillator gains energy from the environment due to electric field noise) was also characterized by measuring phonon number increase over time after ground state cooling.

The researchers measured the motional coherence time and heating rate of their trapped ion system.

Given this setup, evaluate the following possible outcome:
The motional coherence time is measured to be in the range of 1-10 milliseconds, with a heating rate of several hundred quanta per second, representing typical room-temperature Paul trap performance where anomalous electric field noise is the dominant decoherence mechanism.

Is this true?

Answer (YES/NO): NO